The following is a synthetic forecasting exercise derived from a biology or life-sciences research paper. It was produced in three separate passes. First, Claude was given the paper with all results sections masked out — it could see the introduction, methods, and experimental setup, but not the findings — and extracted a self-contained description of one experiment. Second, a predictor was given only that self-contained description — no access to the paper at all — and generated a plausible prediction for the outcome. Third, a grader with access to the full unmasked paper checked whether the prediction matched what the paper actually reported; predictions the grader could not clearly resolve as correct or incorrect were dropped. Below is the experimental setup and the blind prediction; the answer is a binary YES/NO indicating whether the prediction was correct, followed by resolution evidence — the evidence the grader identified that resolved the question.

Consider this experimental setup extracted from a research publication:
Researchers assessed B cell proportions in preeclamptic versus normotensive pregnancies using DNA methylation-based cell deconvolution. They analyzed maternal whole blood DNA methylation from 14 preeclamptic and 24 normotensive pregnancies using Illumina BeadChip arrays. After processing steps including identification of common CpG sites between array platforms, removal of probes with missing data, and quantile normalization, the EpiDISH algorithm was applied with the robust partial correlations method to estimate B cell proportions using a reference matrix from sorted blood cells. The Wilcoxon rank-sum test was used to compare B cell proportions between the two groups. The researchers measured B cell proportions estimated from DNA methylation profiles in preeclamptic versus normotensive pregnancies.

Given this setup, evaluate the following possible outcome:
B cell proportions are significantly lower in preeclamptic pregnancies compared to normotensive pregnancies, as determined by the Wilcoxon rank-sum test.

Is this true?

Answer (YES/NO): NO